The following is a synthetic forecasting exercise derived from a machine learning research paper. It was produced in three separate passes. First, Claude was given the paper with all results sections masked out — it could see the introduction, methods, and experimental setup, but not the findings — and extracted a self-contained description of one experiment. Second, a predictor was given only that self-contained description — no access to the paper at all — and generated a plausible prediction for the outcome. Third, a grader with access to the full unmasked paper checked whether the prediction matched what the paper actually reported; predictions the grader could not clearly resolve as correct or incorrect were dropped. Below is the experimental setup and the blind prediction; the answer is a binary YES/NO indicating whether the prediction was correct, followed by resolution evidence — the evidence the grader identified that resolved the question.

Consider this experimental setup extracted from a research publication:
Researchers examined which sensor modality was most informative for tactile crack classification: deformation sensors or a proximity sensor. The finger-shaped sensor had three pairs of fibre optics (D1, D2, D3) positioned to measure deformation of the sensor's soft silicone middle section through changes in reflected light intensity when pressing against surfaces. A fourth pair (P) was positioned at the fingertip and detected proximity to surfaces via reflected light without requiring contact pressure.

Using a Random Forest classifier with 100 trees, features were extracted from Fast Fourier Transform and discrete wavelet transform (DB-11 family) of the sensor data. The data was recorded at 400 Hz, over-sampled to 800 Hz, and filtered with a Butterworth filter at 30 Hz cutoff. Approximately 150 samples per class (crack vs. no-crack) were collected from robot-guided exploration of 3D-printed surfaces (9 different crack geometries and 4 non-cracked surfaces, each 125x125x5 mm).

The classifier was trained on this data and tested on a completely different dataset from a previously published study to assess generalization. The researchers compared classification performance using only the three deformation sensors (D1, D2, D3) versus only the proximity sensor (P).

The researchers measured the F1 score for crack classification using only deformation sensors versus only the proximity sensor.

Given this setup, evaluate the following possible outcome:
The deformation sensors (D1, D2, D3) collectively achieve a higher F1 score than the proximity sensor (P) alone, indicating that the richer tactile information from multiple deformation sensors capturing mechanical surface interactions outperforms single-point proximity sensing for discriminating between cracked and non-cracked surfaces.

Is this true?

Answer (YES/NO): NO